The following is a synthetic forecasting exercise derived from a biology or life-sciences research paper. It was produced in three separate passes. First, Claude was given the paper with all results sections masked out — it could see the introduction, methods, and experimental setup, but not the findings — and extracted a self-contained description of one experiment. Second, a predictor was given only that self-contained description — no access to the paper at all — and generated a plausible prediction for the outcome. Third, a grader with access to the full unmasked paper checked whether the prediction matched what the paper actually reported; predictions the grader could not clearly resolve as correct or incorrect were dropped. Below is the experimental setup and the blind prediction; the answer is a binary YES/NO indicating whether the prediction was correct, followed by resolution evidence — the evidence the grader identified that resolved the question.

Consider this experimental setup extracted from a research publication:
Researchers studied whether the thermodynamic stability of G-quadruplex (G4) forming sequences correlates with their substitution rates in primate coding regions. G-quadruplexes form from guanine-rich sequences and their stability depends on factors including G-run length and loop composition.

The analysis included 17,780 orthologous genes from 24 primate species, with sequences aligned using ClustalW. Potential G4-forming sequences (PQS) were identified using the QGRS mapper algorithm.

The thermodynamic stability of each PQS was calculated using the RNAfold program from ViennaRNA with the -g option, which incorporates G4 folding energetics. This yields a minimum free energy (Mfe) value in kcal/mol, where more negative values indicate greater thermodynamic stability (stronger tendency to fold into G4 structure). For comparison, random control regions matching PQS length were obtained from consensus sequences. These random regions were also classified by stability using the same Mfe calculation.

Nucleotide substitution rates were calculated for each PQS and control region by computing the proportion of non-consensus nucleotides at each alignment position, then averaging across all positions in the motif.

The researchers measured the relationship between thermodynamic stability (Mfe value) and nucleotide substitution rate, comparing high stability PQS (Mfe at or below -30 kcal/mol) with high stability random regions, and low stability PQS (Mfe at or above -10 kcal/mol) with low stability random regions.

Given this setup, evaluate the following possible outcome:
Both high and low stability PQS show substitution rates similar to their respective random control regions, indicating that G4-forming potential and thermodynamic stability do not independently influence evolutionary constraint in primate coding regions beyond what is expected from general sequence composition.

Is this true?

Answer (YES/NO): NO